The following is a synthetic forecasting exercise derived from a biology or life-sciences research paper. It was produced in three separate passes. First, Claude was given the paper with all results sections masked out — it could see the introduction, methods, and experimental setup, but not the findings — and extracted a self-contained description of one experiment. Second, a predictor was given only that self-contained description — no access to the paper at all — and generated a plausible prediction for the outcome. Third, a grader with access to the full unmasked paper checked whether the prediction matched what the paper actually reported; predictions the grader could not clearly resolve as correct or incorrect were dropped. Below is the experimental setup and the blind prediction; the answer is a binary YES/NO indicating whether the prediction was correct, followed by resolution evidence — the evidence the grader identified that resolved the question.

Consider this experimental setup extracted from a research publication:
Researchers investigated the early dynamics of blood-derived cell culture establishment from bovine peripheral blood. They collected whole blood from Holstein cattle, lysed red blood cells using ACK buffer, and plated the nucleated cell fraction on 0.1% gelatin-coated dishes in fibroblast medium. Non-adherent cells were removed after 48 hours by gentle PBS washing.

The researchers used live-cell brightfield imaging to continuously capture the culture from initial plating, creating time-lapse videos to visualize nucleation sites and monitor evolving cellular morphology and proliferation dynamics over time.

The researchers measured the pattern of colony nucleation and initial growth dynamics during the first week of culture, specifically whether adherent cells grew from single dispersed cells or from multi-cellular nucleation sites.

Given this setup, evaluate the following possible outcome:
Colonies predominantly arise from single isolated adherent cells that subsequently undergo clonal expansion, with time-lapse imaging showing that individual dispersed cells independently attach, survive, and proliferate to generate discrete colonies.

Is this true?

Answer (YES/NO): NO